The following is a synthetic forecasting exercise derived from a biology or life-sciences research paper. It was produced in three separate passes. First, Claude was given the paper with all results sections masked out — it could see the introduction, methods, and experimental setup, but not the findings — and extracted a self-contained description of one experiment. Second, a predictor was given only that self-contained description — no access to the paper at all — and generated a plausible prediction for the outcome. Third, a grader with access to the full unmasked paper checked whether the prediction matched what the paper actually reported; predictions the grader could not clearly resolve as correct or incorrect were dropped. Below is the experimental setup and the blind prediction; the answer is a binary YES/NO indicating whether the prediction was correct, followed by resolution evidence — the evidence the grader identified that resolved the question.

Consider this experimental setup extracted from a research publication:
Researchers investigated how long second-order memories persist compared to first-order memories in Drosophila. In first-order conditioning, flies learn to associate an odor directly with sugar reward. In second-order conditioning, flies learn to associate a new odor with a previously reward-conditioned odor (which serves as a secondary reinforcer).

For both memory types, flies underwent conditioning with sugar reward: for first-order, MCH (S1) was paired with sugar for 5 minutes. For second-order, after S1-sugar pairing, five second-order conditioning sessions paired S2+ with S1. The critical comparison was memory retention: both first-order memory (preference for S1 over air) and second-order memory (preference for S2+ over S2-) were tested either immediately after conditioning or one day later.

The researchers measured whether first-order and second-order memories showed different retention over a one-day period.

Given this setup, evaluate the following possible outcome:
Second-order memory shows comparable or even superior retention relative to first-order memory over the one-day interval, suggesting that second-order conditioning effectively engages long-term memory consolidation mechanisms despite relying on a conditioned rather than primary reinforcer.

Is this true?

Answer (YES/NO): NO